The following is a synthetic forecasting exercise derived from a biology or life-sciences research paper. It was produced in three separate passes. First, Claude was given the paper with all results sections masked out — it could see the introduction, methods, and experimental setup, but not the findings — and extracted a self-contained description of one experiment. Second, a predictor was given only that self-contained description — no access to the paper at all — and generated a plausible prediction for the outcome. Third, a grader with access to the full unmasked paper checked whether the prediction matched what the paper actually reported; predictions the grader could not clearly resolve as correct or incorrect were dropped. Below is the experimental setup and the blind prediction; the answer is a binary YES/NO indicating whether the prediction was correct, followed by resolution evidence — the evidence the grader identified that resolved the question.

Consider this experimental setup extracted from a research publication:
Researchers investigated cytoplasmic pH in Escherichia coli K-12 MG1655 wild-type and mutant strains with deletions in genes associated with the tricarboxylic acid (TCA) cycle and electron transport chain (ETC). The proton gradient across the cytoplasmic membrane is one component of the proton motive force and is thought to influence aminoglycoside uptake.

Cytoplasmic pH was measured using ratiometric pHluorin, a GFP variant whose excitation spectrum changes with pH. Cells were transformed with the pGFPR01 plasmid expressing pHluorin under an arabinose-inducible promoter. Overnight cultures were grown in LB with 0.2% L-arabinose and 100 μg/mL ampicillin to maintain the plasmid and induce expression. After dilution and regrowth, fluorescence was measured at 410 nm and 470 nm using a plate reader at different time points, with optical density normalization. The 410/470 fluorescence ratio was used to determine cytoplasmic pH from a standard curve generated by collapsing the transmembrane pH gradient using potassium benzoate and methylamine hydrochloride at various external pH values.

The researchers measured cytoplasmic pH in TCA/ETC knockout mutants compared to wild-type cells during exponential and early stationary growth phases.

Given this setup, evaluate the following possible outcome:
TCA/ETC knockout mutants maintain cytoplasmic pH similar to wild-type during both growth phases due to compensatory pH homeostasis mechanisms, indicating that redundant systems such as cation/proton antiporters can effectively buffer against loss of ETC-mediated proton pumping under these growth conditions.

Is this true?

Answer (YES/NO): YES